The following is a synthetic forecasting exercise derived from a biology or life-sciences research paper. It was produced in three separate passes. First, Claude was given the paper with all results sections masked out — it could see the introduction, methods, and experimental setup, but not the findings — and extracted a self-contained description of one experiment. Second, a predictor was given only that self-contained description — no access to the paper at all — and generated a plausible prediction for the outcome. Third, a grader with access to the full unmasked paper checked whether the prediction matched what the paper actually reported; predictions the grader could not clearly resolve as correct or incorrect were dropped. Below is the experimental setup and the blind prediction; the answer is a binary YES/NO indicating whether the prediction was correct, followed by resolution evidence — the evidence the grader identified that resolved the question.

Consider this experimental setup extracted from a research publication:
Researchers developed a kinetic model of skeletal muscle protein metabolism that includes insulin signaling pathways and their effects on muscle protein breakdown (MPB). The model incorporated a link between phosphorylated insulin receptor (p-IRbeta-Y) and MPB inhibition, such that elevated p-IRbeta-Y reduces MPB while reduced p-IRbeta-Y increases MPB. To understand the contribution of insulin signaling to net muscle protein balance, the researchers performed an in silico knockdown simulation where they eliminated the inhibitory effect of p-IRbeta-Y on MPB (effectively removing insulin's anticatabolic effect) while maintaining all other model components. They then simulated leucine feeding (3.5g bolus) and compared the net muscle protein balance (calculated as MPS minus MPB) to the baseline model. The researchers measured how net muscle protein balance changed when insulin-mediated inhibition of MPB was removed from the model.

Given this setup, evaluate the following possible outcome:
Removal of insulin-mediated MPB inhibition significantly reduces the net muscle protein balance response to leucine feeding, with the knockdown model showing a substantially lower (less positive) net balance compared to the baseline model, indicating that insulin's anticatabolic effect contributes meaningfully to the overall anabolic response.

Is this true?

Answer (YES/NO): YES